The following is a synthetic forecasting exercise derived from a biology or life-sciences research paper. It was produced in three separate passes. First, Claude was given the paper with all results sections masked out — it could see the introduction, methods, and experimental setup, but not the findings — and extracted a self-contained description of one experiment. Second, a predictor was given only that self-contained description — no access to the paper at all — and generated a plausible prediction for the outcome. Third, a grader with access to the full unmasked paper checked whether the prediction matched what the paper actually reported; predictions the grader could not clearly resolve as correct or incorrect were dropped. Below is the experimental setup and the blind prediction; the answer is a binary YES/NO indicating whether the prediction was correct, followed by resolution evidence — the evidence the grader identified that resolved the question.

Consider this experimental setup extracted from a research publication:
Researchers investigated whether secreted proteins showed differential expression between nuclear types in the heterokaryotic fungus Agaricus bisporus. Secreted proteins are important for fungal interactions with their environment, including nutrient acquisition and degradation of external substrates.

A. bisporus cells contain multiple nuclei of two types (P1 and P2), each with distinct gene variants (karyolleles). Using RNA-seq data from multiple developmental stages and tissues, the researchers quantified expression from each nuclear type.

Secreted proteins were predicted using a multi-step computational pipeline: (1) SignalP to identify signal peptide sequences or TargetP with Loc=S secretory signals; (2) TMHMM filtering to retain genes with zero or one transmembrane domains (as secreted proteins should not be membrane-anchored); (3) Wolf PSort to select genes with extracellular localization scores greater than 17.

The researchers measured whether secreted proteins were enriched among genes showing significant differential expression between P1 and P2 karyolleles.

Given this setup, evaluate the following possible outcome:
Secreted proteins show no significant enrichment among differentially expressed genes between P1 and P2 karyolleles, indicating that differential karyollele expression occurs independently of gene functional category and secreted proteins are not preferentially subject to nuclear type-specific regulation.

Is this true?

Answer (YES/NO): NO